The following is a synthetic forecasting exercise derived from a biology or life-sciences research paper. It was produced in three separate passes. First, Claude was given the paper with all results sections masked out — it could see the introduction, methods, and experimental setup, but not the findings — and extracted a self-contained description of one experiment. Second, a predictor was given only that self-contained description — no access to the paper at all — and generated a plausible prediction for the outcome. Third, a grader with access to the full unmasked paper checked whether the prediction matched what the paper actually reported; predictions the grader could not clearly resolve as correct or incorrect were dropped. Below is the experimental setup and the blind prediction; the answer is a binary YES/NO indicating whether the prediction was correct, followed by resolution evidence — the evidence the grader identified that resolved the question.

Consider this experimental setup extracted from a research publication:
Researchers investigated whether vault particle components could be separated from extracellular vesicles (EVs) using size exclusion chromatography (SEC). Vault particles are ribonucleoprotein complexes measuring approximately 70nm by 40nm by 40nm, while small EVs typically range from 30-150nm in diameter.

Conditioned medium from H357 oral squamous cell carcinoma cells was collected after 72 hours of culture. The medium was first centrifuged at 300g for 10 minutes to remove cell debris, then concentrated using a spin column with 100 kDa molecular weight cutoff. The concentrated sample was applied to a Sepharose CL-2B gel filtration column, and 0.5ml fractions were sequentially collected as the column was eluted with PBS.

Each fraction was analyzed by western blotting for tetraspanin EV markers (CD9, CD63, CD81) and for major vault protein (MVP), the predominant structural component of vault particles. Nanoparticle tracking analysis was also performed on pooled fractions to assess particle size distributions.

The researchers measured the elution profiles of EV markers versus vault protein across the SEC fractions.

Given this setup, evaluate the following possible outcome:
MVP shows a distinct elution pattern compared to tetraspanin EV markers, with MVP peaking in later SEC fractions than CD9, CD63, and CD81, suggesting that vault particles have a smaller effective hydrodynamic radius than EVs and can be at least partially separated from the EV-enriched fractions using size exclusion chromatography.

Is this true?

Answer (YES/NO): NO